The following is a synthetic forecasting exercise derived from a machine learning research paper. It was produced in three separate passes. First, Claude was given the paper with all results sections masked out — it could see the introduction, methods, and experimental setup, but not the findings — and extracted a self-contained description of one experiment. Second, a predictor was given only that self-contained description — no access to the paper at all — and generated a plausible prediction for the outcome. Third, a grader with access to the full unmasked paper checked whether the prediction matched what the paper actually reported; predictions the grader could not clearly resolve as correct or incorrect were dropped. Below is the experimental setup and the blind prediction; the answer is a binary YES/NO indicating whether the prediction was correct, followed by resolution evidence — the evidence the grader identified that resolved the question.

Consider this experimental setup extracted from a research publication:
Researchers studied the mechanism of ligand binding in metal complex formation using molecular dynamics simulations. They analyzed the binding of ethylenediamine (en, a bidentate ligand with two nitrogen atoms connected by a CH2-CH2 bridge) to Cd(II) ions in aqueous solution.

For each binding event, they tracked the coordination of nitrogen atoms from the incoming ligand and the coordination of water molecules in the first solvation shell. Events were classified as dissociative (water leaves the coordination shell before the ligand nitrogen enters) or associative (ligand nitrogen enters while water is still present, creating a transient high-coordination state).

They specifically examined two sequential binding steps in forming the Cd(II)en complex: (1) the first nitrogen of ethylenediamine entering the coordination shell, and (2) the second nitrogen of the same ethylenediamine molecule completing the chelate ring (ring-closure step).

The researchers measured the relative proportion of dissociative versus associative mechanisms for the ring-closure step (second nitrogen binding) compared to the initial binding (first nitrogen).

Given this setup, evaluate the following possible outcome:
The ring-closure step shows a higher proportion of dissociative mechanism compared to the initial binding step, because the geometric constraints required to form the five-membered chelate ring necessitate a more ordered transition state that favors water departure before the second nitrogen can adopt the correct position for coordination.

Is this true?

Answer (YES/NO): NO